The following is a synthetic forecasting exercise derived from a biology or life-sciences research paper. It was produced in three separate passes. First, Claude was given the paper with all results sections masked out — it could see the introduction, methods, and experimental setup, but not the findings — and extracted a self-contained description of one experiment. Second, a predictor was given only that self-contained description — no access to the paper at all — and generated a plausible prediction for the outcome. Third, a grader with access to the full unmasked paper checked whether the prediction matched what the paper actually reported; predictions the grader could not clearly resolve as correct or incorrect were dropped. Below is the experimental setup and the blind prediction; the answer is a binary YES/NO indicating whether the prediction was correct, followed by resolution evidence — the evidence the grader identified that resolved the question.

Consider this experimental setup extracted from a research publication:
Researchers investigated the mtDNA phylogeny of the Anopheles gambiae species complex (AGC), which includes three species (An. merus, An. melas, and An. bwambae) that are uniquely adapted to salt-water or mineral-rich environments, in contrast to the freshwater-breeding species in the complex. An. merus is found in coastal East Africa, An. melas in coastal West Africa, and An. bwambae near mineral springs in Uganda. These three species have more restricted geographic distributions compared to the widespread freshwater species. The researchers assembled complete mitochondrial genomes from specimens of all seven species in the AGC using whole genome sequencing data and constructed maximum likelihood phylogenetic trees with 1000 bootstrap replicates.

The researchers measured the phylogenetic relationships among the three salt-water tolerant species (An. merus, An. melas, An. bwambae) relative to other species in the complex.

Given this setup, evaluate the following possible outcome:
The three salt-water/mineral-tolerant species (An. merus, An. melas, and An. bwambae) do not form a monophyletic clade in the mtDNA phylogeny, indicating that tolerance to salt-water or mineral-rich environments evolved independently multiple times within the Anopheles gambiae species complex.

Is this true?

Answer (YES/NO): NO